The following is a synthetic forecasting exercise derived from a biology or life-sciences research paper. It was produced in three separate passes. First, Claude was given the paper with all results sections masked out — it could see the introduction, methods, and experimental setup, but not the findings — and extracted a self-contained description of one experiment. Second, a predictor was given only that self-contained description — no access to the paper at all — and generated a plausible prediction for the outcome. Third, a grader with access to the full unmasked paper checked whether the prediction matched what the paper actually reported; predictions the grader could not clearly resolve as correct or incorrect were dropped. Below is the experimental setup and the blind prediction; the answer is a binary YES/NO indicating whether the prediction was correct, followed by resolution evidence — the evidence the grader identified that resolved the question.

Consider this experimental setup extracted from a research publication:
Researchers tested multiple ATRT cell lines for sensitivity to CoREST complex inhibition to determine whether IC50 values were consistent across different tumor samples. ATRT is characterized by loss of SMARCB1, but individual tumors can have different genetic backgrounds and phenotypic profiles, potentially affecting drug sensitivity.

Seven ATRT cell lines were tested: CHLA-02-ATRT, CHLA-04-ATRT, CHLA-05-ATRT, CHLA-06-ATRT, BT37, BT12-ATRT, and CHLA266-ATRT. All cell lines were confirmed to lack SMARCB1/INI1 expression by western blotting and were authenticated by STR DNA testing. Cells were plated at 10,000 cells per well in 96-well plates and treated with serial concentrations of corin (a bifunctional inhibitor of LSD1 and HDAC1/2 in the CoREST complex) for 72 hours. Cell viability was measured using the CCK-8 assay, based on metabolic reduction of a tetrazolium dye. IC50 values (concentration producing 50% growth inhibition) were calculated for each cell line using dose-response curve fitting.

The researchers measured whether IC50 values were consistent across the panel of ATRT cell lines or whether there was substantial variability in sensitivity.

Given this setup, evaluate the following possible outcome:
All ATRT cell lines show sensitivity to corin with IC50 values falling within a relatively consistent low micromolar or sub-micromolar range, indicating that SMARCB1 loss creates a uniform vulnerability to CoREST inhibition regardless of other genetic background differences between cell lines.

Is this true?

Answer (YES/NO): NO